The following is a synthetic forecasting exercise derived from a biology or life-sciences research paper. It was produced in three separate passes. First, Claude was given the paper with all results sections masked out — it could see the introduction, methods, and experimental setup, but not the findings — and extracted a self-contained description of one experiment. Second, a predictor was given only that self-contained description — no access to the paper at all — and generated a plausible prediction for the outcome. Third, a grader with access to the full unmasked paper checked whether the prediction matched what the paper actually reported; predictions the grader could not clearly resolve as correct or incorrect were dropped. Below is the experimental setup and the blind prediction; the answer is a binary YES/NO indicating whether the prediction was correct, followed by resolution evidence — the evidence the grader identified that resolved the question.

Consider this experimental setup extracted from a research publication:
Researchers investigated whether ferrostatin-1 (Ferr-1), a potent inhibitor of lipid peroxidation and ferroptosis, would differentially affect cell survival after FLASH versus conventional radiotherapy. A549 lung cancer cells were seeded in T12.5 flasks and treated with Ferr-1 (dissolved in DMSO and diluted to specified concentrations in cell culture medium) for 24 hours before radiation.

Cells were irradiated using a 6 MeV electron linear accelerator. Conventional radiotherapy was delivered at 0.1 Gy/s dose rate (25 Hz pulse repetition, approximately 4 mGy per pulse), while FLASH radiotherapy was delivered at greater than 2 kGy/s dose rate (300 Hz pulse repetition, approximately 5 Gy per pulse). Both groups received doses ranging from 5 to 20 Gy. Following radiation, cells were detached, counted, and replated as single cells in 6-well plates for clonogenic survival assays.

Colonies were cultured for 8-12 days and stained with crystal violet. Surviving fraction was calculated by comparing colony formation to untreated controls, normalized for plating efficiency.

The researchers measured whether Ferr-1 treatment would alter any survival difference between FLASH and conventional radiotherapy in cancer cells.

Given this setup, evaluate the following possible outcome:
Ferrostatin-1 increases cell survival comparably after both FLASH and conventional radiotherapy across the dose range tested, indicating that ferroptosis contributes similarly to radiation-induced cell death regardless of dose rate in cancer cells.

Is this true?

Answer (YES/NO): YES